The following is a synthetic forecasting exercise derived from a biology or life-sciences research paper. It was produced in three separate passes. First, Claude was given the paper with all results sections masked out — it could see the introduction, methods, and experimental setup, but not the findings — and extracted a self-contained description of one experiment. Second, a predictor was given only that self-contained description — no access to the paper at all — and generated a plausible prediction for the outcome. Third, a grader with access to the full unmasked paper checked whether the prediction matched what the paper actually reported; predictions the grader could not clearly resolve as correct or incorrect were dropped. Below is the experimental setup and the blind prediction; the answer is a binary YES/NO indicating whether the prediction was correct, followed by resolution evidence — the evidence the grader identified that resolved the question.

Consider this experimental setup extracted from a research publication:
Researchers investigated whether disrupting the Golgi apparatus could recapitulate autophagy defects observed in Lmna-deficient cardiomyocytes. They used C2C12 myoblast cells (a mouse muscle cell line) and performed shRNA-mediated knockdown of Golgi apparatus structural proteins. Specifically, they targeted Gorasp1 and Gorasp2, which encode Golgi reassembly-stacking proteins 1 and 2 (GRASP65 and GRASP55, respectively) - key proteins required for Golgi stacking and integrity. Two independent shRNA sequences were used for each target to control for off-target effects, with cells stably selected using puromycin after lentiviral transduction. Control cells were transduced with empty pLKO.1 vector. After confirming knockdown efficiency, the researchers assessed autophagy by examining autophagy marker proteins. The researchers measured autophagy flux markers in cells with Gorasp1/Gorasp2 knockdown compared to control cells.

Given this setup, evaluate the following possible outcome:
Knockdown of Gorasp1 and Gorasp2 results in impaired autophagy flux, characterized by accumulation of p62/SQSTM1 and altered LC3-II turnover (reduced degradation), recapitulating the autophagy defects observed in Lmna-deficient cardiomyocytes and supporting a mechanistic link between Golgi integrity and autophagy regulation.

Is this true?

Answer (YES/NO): YES